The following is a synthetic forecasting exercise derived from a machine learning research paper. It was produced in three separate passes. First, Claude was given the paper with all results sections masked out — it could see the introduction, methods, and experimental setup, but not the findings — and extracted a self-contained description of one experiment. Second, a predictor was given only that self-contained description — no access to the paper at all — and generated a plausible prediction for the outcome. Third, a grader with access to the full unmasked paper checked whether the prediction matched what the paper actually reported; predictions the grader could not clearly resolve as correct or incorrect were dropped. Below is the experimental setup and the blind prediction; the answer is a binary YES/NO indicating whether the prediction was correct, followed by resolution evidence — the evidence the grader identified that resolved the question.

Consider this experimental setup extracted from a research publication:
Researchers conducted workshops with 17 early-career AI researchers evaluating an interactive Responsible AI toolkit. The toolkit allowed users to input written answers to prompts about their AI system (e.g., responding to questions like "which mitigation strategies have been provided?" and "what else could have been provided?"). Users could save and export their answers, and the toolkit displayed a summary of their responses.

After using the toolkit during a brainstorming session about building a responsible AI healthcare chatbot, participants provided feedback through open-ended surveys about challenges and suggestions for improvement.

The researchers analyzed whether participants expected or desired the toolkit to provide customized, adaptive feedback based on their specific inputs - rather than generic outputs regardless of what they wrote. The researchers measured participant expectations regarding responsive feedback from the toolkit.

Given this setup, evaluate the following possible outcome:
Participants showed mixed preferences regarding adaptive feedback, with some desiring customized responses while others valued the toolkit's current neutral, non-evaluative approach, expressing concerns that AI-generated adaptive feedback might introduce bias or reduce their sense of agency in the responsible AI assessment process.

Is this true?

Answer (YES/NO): NO